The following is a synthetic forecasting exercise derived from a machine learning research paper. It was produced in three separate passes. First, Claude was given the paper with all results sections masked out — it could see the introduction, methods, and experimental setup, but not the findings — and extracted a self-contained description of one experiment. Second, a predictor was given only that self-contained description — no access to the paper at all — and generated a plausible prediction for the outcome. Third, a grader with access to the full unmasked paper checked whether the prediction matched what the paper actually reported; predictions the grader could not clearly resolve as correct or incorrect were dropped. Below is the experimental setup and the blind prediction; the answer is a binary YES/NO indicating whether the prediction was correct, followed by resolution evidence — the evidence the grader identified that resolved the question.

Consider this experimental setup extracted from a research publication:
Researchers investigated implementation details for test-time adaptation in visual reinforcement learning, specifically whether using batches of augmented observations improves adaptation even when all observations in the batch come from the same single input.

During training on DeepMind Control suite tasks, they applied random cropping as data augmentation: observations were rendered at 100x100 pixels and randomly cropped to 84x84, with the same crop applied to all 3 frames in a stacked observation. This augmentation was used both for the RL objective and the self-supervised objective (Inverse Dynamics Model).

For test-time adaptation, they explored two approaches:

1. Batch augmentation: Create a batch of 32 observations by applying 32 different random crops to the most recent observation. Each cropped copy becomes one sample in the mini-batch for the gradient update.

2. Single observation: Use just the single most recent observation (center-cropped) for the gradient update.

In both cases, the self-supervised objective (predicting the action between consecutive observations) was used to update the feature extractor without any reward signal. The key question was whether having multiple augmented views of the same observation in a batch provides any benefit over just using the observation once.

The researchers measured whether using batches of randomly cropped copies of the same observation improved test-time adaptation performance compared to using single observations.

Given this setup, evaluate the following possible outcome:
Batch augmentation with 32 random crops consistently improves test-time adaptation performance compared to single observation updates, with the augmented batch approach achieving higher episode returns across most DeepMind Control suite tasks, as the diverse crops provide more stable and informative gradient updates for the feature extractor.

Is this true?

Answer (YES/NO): YES